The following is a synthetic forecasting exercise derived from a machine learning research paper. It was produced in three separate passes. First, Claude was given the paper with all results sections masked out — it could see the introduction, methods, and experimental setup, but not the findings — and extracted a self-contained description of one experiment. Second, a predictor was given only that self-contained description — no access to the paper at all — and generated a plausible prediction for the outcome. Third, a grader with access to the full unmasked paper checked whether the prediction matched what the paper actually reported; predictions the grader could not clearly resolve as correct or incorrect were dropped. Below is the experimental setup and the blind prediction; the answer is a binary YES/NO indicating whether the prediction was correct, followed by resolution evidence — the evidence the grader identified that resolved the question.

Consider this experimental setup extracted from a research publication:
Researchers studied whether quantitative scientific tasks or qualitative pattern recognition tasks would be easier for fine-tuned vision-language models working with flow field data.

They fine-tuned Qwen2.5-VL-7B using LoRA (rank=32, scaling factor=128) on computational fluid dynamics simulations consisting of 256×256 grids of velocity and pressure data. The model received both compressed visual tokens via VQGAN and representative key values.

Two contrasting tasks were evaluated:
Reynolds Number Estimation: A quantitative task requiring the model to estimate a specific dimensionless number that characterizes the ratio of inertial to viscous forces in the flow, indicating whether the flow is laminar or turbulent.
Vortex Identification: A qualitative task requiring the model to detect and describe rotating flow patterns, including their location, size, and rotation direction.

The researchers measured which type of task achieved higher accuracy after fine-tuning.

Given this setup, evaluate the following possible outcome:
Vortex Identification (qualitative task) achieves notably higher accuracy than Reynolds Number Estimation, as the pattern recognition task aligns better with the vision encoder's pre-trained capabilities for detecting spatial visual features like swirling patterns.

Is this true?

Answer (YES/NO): NO